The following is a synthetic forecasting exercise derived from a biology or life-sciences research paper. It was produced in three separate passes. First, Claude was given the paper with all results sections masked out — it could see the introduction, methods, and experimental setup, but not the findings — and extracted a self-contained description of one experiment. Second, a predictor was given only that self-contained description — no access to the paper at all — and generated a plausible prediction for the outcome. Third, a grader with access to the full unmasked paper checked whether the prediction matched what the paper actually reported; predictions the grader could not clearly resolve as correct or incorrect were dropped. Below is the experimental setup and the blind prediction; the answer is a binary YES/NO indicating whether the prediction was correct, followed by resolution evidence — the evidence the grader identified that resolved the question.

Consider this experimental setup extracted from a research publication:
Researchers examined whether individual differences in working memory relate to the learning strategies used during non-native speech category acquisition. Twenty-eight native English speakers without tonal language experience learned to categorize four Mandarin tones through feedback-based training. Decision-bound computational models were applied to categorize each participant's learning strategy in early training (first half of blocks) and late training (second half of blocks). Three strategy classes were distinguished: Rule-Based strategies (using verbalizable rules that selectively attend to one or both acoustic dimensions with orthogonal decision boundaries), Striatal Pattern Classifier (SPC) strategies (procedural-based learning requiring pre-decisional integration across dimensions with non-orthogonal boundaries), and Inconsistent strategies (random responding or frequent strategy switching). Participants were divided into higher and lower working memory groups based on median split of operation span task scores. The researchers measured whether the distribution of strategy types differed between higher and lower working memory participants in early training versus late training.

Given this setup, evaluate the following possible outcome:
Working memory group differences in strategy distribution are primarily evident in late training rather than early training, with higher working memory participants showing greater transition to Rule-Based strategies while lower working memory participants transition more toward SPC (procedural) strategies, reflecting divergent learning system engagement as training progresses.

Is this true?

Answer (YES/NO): NO